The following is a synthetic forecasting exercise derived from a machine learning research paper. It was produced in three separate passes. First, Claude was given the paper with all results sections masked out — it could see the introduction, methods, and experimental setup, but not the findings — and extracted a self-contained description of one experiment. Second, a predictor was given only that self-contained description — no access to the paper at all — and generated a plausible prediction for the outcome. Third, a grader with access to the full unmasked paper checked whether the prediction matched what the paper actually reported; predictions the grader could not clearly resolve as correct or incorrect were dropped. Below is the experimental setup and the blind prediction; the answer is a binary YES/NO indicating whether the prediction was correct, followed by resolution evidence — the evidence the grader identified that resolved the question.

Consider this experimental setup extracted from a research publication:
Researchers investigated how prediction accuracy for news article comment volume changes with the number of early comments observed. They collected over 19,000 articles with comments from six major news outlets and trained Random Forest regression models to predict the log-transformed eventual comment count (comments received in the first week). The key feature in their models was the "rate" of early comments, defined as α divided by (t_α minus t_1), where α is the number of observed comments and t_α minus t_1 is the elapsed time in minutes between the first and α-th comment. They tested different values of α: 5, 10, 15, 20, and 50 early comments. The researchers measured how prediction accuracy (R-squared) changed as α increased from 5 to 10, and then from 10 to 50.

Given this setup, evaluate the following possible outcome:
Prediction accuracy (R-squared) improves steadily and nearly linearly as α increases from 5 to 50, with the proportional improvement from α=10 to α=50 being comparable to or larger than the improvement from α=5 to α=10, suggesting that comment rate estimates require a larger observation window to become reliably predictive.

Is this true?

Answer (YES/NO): NO